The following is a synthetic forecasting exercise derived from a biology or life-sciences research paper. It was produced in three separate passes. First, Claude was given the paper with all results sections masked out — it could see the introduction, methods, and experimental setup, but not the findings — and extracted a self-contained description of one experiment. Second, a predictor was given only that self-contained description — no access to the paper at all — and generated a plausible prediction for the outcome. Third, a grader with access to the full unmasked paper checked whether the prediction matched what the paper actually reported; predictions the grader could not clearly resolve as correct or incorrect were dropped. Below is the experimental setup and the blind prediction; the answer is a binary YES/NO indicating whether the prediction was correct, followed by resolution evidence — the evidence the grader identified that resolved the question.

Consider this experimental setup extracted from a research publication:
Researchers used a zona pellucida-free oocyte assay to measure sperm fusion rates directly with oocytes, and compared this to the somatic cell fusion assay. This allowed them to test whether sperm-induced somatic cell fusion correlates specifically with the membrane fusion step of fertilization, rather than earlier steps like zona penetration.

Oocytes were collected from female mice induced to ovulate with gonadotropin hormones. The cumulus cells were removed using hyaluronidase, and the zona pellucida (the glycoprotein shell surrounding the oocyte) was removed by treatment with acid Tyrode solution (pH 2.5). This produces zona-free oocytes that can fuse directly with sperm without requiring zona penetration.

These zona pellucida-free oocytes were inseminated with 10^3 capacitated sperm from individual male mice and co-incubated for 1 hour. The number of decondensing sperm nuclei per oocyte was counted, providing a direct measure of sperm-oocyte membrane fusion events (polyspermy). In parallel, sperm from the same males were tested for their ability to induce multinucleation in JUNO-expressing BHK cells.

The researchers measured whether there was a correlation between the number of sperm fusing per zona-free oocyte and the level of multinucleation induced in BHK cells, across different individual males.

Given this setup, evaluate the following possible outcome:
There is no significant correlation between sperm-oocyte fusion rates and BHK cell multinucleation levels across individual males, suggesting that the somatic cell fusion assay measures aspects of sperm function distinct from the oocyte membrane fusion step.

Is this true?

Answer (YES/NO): NO